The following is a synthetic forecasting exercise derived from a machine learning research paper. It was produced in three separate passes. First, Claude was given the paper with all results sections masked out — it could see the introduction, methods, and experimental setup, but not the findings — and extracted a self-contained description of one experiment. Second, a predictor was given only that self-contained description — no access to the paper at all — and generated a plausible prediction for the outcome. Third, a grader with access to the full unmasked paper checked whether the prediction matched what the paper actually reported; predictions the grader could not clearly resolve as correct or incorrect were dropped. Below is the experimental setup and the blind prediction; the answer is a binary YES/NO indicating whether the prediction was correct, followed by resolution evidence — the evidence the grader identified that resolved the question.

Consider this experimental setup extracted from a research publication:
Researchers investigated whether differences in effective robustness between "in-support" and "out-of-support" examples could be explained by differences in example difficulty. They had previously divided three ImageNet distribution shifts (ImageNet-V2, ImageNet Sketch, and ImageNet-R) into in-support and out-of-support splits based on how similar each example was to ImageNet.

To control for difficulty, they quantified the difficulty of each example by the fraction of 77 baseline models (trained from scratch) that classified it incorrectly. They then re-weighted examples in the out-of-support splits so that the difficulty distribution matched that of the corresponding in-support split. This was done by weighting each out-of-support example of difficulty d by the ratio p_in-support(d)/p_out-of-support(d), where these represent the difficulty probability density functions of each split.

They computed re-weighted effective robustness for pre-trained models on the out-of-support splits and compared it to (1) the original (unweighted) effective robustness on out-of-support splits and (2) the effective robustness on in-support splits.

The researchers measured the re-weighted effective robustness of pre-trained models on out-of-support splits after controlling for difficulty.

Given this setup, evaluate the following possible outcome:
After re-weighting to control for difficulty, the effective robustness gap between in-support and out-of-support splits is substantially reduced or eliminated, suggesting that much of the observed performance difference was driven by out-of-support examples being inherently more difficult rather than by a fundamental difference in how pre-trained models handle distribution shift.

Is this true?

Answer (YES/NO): NO